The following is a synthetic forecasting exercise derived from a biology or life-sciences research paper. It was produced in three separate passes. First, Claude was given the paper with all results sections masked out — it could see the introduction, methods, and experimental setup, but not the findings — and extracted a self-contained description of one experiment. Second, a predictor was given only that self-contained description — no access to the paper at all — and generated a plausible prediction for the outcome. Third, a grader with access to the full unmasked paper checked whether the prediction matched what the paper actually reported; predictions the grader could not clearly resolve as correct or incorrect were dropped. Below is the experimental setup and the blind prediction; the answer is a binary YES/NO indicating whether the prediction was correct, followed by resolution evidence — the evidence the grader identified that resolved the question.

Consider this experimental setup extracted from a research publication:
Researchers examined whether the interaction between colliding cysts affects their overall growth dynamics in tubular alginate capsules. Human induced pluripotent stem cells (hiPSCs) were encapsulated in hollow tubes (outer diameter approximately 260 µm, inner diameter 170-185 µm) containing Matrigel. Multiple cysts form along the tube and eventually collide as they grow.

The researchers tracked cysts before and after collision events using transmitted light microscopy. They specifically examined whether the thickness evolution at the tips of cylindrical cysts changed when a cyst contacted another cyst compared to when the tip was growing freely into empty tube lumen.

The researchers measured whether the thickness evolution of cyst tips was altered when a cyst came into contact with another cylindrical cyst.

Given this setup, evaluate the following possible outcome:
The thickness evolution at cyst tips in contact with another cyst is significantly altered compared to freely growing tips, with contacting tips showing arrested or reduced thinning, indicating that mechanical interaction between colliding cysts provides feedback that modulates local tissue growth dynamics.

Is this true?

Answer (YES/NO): NO